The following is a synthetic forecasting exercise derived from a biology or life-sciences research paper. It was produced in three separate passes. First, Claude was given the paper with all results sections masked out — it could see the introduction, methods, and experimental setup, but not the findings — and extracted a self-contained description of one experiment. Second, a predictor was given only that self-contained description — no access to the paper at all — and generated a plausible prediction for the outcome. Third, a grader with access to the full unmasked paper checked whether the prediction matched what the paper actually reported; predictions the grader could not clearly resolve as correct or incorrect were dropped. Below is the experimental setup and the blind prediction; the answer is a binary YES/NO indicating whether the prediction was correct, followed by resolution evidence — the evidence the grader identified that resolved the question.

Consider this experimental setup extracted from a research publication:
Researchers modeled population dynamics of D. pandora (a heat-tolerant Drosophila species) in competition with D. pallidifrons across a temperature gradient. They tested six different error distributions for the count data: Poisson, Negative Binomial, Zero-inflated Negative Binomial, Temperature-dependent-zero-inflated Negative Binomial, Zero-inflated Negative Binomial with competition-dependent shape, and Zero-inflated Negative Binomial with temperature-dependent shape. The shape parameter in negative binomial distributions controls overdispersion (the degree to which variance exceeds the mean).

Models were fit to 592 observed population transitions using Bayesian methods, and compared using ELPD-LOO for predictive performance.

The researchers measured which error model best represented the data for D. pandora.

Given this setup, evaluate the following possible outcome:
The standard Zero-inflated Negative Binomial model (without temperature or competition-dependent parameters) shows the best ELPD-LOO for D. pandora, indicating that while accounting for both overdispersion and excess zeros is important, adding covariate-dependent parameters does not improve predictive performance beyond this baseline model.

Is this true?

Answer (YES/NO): NO